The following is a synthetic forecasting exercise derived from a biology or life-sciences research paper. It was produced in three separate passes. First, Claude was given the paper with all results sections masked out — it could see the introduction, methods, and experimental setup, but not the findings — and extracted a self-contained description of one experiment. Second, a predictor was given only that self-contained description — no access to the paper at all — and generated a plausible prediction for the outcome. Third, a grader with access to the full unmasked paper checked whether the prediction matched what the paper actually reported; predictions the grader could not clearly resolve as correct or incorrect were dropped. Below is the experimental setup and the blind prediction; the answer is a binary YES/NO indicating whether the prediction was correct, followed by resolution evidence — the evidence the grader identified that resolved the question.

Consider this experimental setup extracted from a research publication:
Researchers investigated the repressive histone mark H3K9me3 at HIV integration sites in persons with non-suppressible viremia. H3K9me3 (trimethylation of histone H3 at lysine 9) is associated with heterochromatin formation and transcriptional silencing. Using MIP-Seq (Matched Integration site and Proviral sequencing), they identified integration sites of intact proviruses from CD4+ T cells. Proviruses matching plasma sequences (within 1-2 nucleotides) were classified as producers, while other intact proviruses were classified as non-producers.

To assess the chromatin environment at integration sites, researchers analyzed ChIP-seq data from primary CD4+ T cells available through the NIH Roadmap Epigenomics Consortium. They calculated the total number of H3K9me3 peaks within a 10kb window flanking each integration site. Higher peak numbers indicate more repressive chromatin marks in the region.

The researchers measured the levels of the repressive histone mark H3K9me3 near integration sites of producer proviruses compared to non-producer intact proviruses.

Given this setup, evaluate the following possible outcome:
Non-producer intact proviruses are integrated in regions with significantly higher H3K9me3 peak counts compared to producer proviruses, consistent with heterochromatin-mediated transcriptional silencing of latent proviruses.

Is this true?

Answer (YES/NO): NO